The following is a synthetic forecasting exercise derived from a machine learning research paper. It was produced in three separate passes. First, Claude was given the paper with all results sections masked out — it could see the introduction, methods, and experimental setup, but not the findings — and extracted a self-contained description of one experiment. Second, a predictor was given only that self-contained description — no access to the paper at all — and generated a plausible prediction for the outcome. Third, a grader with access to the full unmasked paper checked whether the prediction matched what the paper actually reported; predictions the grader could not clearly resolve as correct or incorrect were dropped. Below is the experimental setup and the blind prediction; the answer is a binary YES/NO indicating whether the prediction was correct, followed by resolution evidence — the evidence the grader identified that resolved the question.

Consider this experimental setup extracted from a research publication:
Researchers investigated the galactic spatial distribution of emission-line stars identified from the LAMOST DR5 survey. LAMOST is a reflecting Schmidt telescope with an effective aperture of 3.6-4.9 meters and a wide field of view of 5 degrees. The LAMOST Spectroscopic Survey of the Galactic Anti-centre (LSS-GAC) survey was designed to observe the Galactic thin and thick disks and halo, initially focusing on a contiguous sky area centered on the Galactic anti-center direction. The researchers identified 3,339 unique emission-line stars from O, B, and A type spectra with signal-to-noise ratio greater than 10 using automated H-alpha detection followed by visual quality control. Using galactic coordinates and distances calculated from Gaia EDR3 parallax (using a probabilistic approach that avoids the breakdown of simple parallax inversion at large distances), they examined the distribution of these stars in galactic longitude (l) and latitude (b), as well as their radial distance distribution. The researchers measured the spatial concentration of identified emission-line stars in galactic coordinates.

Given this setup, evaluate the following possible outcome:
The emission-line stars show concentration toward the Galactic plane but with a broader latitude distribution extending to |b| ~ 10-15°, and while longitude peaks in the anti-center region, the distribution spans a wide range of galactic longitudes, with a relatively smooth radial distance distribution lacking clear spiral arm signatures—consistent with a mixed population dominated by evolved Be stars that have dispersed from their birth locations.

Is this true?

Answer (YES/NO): NO